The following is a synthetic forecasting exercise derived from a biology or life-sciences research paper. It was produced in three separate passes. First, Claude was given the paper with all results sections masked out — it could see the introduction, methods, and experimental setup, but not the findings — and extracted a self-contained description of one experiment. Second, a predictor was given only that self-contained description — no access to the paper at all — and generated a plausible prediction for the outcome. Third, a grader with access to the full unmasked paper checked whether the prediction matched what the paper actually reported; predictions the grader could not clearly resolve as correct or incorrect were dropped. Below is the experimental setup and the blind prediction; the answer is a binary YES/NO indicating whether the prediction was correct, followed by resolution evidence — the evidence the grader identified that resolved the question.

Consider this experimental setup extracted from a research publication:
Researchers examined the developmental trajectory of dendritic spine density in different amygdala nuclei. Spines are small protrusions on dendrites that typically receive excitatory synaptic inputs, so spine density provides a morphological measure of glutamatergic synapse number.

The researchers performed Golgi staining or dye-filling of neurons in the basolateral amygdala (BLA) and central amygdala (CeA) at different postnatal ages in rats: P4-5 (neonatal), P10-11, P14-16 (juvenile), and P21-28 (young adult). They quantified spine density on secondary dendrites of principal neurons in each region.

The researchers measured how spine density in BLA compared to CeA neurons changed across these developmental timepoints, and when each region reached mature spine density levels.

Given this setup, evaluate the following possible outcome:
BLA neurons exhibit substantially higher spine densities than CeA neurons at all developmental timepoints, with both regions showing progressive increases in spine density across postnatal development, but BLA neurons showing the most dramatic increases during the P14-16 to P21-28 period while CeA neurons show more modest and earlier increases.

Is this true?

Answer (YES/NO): NO